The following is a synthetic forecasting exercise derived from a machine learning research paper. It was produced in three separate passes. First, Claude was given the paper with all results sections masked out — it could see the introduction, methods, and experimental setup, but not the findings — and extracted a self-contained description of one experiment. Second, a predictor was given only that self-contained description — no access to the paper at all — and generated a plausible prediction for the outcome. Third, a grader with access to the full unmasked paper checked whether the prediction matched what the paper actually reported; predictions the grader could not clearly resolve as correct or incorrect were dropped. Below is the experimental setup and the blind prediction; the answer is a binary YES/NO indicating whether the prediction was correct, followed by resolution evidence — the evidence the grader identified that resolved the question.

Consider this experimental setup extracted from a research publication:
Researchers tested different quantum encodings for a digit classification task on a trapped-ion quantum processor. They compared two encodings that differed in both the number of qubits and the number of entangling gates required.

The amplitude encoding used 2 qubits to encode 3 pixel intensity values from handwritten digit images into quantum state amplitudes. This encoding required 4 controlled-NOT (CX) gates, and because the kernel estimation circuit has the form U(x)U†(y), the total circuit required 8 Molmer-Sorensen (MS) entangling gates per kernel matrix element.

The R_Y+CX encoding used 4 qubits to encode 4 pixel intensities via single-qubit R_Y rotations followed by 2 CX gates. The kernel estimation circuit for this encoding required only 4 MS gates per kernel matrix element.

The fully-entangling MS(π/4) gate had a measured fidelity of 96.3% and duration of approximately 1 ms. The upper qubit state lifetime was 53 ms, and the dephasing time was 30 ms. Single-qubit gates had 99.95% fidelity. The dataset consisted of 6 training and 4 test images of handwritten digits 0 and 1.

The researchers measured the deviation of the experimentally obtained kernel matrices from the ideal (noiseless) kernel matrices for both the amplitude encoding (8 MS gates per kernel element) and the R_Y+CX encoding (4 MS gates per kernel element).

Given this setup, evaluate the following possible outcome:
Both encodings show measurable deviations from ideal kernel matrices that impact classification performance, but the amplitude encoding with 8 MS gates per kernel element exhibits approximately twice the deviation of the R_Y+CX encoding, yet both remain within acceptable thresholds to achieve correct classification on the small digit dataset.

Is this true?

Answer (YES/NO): NO